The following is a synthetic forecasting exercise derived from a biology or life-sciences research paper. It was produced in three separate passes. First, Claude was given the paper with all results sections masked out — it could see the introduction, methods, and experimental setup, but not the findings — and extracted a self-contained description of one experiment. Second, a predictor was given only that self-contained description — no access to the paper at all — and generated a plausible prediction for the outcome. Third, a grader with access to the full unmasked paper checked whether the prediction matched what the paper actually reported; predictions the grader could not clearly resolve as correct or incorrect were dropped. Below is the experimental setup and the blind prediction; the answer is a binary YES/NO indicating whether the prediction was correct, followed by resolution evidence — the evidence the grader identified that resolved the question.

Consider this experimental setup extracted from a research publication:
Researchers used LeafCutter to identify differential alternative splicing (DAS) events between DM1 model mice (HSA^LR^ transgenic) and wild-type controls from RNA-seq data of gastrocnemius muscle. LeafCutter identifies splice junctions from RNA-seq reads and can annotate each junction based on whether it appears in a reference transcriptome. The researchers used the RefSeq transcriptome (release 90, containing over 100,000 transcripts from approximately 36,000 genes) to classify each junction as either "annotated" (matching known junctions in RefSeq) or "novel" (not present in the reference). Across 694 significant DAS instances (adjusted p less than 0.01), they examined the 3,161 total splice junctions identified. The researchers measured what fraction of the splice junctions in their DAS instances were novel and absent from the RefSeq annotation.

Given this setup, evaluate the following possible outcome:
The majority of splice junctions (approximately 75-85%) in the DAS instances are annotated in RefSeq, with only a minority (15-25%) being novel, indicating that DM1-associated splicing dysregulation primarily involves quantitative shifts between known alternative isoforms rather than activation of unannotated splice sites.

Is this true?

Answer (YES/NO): NO